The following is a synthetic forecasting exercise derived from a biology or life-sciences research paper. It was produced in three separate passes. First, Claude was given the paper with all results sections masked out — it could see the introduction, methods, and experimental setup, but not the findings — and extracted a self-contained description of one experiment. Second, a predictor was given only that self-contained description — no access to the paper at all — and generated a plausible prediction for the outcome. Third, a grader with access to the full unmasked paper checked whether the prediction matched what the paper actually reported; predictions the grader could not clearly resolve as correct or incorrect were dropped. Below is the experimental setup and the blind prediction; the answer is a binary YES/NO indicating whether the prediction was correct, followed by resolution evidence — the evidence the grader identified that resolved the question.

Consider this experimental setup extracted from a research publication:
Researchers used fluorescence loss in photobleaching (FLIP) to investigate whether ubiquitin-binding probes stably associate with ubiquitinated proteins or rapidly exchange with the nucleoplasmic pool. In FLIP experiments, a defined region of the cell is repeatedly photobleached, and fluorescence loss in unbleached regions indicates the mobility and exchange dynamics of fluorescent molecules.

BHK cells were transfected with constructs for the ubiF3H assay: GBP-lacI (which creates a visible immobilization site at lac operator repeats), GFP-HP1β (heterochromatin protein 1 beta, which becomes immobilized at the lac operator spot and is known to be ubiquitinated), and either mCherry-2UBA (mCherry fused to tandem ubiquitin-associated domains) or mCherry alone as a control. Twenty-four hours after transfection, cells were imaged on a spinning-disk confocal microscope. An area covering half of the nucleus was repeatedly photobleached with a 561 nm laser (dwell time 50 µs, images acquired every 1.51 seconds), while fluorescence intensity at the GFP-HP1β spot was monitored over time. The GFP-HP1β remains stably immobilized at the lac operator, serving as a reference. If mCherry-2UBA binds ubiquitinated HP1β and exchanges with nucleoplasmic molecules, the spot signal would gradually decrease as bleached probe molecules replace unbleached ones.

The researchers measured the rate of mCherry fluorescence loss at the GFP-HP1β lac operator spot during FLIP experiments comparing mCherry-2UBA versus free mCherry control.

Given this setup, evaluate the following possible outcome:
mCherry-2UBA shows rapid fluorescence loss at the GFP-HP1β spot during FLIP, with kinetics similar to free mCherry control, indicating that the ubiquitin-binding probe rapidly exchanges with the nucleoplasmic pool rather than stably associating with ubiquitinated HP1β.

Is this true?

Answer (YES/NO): YES